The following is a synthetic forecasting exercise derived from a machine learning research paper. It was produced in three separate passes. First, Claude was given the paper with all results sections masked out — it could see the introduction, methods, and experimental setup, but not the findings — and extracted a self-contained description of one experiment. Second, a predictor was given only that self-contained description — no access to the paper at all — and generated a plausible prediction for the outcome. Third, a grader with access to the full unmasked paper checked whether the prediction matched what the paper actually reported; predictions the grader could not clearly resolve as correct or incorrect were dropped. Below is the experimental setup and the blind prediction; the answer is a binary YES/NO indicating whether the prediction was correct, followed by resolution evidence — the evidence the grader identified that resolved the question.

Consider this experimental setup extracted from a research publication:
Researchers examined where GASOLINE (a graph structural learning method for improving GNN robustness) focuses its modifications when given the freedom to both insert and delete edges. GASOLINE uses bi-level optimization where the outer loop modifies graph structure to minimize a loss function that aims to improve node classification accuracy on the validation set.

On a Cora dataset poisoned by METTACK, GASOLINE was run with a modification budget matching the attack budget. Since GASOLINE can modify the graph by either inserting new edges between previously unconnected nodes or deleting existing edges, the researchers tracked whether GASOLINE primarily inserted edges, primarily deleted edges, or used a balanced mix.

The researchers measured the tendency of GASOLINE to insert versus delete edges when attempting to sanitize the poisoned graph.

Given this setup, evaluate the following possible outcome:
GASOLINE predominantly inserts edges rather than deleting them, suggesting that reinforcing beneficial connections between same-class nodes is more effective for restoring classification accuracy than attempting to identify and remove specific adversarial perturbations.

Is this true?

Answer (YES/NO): YES